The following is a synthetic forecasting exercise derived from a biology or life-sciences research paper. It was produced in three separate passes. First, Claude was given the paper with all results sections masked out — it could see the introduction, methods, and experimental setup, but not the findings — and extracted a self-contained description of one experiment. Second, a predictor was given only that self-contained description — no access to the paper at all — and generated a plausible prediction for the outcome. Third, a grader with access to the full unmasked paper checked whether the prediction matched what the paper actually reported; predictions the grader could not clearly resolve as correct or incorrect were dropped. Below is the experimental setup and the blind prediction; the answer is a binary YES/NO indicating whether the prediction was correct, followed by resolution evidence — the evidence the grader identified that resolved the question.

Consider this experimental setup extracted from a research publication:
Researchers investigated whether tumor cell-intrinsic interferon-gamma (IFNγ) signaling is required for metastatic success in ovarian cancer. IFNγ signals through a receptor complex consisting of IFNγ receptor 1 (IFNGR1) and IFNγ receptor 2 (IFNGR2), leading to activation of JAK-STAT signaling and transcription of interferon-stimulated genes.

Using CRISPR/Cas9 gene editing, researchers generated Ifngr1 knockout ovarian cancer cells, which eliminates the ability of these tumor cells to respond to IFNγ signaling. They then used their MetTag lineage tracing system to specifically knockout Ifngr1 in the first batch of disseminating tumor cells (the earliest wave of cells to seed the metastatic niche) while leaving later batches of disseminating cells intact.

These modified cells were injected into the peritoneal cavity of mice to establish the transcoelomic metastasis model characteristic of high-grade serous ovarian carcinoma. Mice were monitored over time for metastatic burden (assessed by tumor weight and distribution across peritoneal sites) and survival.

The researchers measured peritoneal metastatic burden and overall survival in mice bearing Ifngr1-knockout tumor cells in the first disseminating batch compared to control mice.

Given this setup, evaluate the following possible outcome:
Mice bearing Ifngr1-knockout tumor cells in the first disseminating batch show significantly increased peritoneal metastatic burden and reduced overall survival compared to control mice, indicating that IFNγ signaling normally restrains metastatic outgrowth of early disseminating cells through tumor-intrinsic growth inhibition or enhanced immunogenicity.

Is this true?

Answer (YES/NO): NO